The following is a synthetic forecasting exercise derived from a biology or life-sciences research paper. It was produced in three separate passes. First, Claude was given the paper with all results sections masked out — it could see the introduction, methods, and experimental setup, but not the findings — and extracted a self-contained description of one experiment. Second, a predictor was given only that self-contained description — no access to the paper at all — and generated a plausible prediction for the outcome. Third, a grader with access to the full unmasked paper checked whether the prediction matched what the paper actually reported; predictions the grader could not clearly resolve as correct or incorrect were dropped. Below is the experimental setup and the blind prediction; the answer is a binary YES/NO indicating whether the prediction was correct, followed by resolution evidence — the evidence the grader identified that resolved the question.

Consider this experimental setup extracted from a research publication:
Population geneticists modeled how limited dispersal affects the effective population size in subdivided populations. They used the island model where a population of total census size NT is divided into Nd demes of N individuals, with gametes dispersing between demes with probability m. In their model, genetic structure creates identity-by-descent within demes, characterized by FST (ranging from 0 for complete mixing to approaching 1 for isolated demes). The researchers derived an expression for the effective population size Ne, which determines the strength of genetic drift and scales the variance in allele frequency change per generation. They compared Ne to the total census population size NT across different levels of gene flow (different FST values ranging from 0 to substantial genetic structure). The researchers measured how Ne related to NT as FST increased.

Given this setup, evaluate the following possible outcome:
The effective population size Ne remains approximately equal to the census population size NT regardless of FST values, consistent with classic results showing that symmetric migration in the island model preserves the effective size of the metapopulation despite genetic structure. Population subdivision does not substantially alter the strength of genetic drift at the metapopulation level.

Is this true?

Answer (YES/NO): NO